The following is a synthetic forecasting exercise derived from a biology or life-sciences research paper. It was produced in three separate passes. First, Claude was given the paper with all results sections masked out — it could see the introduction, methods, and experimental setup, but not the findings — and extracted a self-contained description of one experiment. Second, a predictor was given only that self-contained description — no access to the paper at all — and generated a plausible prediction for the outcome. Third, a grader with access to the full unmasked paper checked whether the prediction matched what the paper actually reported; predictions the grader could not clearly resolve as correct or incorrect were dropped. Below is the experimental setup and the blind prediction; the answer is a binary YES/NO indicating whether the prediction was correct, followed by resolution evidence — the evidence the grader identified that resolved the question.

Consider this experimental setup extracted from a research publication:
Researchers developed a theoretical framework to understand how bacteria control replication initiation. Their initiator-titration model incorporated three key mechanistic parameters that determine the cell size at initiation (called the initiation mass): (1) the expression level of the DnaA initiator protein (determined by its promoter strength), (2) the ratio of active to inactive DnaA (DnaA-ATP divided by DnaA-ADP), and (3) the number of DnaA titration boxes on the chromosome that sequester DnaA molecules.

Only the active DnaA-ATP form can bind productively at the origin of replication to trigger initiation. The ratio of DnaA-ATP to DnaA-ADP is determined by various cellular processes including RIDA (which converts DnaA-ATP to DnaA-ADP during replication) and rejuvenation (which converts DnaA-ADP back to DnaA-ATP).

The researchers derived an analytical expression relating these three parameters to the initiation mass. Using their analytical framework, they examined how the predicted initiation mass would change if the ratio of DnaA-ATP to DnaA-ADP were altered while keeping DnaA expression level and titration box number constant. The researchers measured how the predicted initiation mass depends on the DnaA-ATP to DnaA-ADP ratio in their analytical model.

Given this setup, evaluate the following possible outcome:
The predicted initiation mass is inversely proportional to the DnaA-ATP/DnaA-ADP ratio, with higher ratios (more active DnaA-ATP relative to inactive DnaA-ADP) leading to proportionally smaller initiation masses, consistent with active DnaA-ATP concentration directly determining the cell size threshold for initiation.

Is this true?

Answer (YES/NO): NO